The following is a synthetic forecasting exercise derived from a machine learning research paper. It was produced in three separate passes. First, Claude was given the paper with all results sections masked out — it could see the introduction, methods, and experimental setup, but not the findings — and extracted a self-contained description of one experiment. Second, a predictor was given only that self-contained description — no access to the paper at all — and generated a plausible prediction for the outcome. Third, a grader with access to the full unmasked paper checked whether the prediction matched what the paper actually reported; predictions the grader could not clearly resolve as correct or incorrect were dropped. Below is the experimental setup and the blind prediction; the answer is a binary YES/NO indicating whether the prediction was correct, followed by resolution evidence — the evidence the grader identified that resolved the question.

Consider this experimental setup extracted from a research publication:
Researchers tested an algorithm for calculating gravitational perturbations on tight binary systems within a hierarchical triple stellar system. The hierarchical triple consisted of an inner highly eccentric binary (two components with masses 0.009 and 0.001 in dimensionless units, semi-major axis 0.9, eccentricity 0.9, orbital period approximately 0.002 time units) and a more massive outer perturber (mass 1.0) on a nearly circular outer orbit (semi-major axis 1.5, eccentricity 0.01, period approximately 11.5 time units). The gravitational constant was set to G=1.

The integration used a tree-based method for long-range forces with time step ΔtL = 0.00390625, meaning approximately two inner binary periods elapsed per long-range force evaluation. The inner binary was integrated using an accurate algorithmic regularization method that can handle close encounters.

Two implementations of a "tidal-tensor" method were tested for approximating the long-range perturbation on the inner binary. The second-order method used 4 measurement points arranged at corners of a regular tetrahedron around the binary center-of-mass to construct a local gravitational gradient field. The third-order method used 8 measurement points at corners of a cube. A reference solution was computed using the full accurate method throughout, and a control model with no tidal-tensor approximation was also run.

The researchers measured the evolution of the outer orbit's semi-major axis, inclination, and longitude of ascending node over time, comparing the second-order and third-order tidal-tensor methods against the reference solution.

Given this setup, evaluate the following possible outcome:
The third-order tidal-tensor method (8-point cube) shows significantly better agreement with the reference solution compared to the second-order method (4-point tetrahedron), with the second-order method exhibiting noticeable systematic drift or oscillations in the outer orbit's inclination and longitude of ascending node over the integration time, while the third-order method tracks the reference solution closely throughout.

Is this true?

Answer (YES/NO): NO